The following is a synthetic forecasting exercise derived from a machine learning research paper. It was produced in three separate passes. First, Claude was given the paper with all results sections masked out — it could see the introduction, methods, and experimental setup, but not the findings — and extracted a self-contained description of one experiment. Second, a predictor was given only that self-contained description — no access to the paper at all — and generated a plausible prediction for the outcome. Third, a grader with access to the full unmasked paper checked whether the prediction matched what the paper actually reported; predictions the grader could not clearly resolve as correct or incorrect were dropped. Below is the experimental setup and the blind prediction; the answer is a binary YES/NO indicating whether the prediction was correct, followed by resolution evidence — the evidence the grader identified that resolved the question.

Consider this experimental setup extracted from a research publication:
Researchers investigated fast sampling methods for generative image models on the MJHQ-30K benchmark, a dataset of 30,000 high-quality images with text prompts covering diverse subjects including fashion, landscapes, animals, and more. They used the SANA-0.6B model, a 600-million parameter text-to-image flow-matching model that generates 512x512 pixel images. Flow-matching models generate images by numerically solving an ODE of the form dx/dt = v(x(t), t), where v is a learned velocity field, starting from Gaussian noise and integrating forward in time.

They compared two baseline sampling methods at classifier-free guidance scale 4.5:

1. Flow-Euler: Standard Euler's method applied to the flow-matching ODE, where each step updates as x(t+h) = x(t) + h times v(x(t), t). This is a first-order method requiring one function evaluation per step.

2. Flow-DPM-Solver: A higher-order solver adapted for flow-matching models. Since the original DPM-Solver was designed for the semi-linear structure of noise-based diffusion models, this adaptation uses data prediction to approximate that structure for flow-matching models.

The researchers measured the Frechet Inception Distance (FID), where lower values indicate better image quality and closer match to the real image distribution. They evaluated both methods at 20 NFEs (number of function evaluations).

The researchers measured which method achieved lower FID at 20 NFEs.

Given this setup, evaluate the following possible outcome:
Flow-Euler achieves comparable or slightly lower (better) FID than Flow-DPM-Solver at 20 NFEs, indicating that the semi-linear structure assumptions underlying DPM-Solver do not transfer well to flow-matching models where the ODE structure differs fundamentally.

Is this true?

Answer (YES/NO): NO